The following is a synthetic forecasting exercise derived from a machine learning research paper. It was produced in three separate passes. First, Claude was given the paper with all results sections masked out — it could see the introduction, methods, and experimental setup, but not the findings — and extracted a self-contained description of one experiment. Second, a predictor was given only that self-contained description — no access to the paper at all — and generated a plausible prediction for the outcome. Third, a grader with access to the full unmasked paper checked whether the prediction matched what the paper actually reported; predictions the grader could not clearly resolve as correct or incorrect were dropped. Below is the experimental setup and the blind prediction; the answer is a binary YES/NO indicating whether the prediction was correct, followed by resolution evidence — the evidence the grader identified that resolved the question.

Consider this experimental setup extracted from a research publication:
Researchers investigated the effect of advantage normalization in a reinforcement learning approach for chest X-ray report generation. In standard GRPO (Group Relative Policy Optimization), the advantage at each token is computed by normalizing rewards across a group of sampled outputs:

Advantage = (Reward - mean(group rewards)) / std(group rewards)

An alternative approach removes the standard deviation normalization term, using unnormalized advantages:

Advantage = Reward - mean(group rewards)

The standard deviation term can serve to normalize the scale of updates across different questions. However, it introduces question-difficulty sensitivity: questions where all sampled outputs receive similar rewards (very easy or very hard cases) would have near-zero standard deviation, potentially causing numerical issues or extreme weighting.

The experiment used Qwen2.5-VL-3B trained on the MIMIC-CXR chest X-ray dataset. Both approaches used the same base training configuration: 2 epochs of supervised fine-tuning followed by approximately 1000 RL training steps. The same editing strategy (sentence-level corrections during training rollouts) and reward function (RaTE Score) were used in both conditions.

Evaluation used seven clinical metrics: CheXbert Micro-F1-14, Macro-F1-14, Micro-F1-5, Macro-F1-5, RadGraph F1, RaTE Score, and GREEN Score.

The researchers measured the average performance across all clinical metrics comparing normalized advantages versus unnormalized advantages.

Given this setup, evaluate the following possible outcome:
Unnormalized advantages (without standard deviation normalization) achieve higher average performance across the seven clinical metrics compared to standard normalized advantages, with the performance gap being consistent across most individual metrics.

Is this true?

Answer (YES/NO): NO